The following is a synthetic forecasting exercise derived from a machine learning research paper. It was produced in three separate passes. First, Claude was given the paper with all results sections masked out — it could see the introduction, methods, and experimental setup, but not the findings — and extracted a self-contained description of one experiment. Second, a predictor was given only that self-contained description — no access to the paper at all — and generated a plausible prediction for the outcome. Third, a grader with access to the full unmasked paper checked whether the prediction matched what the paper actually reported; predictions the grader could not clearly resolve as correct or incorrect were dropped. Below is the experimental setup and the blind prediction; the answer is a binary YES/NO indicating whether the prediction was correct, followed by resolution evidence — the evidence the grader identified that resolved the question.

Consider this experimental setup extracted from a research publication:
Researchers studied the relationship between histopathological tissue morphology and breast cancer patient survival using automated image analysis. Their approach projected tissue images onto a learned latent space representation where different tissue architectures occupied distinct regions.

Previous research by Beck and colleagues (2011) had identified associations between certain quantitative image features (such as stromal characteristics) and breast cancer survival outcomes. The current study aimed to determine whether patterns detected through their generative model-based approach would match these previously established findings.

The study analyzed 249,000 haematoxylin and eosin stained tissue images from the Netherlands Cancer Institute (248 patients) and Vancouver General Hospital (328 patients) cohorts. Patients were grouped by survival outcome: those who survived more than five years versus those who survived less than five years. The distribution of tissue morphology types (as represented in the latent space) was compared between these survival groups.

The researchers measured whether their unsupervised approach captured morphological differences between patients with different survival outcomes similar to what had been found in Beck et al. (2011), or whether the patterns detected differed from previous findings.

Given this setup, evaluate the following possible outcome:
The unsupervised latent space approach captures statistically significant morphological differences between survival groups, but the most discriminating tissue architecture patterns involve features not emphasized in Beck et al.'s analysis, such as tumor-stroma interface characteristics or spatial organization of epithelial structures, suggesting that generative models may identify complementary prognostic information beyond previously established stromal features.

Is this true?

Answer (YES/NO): NO